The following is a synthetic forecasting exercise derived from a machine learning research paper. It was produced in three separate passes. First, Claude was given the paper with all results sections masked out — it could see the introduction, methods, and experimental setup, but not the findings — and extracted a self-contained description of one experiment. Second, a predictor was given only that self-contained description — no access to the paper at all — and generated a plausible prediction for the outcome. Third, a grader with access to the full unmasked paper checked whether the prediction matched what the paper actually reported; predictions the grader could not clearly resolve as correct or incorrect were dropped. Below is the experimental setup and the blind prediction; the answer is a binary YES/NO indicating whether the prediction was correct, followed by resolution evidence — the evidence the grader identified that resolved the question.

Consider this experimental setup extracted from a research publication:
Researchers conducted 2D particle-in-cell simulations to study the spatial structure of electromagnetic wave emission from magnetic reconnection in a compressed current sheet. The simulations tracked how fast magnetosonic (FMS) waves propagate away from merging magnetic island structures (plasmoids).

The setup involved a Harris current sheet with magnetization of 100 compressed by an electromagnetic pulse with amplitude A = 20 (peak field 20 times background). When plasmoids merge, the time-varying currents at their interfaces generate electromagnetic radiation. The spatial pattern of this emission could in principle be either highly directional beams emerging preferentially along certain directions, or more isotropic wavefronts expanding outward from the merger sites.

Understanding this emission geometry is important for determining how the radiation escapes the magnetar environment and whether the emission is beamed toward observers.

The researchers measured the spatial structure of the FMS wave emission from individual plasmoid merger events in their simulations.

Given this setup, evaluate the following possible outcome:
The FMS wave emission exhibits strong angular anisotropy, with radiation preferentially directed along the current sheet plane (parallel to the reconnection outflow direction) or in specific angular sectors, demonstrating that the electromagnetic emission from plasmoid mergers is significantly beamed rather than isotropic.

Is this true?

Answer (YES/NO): NO